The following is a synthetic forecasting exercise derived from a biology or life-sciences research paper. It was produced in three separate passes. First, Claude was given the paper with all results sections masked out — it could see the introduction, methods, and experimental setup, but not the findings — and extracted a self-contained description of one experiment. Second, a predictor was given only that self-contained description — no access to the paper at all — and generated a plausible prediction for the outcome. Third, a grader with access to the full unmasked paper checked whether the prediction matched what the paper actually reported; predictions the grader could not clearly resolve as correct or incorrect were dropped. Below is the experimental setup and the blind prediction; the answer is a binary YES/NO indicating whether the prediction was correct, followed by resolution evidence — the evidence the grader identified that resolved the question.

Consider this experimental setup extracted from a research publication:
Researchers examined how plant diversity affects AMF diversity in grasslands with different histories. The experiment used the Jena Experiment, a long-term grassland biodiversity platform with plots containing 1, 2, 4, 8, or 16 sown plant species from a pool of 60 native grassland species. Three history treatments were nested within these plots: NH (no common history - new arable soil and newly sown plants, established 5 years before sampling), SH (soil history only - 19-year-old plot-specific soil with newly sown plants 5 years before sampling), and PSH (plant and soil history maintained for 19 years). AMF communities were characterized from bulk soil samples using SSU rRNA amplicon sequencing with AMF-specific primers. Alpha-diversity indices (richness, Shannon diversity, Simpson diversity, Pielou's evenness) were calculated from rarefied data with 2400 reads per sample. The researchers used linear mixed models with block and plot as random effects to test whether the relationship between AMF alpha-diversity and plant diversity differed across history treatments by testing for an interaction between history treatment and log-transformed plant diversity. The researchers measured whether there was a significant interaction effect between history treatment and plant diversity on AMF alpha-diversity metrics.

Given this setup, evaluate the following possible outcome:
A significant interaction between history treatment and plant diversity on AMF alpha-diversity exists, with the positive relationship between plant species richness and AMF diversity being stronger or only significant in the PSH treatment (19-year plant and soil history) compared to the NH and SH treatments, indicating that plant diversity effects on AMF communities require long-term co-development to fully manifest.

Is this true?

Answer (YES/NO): NO